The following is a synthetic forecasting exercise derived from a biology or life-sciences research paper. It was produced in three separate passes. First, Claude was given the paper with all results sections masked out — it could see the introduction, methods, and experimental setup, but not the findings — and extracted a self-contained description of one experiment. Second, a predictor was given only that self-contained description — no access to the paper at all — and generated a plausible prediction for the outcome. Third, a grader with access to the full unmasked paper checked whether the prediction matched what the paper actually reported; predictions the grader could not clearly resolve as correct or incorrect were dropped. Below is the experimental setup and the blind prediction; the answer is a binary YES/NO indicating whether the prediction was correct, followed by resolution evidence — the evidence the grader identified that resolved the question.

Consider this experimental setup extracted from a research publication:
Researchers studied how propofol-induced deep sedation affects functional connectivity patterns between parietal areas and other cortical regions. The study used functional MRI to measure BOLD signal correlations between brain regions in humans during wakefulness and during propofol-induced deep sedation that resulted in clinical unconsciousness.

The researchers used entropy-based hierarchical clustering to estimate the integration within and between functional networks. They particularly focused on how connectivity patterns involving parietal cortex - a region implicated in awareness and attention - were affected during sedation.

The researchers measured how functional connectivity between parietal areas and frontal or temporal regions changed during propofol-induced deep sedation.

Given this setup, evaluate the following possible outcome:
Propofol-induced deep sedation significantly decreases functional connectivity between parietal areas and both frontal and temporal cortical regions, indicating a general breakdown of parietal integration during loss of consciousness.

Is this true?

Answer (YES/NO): YES